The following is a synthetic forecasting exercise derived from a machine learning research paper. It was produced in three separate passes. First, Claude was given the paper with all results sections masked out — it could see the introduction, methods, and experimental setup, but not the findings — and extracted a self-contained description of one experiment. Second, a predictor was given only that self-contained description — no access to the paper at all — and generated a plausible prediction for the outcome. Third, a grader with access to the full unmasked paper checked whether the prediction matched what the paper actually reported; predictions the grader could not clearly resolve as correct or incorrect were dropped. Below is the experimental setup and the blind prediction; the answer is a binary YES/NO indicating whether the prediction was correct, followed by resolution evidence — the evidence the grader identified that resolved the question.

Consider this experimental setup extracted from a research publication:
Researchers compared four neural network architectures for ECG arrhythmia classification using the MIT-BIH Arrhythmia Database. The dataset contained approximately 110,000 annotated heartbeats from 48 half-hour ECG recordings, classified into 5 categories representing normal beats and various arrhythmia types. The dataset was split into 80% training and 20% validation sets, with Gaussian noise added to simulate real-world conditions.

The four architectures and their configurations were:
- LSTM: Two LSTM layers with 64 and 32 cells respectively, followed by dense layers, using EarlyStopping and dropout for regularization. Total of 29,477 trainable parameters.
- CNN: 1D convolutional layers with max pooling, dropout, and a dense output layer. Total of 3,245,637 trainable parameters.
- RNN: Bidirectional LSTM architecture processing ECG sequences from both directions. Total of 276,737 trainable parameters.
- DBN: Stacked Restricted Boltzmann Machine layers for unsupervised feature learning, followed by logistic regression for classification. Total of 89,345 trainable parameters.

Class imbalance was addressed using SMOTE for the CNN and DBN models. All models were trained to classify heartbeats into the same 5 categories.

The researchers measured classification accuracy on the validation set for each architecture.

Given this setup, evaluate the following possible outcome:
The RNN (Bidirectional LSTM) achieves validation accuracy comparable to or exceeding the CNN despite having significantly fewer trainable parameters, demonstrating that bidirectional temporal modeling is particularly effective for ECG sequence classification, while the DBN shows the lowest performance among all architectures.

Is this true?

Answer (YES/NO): NO